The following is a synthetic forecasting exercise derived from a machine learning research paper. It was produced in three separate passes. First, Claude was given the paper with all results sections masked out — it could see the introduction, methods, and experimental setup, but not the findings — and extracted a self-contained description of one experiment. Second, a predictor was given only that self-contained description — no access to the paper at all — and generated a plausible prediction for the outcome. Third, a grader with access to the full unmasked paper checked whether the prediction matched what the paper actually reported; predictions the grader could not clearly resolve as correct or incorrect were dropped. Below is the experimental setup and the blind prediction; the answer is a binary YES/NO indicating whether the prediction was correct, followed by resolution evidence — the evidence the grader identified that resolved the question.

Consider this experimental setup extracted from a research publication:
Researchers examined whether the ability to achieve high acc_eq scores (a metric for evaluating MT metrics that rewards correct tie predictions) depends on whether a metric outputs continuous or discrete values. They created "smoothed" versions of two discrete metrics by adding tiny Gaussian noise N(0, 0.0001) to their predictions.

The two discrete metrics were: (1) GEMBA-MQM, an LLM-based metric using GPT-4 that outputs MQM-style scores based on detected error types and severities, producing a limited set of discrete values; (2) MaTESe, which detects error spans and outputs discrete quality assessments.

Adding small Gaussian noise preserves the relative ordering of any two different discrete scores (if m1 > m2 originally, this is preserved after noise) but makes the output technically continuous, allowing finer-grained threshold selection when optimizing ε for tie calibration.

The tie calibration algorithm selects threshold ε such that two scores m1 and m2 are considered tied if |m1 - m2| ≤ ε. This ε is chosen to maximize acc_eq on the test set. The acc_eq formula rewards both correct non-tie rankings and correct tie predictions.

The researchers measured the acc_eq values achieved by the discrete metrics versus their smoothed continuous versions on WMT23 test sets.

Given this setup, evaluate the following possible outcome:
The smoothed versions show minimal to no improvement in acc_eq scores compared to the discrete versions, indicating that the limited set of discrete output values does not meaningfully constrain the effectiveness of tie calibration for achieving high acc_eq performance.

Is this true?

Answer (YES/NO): NO